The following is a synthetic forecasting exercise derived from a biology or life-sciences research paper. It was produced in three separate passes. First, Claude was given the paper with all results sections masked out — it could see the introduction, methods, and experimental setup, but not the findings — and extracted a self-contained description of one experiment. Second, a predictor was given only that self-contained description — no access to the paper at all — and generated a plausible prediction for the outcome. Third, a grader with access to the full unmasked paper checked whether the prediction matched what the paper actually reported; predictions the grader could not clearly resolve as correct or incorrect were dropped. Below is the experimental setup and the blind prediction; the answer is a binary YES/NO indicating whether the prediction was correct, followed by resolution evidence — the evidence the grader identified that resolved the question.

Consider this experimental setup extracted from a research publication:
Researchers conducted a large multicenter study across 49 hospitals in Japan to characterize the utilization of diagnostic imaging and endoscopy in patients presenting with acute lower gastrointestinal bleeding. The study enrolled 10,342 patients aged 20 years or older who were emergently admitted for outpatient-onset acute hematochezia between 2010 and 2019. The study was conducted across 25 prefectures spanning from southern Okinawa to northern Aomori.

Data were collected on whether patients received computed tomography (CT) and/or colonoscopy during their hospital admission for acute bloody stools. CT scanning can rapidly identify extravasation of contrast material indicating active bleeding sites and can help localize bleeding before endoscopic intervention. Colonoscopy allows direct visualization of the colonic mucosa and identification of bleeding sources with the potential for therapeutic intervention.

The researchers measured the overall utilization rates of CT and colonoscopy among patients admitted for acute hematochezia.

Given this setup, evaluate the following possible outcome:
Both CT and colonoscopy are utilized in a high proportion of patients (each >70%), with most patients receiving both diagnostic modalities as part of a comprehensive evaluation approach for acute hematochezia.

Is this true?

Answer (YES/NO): NO